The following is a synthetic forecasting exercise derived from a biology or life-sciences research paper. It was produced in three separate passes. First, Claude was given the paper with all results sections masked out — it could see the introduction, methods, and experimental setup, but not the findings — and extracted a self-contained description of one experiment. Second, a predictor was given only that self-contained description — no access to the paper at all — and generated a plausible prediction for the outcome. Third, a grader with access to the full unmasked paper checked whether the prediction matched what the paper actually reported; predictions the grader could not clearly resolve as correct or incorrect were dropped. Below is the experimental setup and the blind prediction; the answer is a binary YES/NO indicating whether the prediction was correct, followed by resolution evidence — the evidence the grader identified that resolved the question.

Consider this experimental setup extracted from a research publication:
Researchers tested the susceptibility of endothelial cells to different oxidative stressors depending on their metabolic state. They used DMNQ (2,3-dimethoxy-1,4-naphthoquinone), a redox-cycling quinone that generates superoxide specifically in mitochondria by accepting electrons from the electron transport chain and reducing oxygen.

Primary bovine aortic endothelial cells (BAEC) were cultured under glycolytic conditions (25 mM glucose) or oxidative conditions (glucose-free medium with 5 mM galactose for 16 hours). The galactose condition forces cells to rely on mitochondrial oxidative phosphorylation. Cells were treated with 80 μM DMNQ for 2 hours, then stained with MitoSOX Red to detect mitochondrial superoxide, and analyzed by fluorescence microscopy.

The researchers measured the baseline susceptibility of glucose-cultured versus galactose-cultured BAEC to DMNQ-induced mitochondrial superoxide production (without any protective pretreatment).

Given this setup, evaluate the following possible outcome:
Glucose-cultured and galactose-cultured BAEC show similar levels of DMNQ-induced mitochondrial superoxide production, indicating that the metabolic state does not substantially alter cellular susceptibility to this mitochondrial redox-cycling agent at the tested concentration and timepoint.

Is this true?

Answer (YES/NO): NO